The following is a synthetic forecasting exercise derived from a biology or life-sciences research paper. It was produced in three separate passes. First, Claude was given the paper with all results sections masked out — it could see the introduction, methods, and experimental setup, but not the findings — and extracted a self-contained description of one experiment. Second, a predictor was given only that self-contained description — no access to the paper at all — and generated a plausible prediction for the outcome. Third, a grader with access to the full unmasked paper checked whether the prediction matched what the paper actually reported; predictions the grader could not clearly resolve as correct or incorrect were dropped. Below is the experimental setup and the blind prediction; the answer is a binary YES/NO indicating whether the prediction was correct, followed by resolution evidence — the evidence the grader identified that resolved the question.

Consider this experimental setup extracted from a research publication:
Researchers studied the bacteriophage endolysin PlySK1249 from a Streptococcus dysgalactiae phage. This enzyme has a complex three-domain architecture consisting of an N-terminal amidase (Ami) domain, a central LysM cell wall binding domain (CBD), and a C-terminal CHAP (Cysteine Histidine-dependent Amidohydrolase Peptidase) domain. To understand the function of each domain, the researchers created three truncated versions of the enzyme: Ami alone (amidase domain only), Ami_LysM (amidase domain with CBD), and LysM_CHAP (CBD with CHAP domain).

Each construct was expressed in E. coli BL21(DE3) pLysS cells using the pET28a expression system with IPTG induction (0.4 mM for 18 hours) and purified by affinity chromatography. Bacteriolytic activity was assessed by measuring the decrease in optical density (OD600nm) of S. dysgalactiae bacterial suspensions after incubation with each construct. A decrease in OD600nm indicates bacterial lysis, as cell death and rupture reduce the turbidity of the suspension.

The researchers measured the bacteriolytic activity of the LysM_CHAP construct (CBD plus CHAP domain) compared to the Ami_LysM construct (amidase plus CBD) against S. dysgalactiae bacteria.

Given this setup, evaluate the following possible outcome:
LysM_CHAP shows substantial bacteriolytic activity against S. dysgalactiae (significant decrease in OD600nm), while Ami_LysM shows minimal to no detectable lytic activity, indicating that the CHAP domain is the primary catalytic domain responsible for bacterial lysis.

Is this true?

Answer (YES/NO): NO